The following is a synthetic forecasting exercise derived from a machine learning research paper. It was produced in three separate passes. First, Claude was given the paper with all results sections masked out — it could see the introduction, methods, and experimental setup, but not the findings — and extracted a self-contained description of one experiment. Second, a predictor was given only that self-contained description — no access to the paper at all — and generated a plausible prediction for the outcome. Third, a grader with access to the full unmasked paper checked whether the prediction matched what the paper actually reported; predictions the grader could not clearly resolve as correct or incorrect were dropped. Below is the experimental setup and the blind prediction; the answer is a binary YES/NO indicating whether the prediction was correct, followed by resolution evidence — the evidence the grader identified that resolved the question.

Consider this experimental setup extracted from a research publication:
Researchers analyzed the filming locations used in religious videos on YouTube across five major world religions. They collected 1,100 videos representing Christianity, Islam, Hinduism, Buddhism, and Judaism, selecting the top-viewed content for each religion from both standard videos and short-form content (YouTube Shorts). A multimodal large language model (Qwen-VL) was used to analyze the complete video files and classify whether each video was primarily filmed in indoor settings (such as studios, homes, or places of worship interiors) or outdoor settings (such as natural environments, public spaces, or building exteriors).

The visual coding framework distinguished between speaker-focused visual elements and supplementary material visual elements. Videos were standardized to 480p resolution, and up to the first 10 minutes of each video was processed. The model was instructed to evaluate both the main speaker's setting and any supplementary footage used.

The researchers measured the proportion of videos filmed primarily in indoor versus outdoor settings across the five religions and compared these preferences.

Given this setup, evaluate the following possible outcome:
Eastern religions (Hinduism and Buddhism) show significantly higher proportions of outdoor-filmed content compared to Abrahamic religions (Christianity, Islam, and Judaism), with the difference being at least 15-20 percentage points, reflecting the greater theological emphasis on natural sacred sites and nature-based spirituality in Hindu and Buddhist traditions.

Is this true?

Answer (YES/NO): NO